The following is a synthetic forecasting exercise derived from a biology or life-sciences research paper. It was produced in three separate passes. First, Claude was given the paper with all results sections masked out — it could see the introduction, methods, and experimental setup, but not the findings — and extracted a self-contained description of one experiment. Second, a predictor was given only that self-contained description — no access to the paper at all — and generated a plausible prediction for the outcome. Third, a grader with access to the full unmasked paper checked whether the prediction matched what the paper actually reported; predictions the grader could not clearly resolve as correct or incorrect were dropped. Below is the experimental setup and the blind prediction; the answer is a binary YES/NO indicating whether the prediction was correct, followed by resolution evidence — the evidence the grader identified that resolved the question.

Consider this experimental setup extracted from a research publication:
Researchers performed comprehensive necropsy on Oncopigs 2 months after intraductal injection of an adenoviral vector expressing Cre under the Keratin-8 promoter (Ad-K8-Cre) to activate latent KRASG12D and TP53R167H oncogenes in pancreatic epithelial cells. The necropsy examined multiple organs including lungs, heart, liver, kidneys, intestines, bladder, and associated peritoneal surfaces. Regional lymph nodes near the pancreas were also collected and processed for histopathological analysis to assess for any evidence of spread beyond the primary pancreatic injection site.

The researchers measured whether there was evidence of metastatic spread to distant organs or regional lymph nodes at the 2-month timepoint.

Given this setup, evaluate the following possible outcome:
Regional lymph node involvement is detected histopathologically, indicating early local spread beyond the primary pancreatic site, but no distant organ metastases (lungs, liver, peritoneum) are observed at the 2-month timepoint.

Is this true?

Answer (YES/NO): NO